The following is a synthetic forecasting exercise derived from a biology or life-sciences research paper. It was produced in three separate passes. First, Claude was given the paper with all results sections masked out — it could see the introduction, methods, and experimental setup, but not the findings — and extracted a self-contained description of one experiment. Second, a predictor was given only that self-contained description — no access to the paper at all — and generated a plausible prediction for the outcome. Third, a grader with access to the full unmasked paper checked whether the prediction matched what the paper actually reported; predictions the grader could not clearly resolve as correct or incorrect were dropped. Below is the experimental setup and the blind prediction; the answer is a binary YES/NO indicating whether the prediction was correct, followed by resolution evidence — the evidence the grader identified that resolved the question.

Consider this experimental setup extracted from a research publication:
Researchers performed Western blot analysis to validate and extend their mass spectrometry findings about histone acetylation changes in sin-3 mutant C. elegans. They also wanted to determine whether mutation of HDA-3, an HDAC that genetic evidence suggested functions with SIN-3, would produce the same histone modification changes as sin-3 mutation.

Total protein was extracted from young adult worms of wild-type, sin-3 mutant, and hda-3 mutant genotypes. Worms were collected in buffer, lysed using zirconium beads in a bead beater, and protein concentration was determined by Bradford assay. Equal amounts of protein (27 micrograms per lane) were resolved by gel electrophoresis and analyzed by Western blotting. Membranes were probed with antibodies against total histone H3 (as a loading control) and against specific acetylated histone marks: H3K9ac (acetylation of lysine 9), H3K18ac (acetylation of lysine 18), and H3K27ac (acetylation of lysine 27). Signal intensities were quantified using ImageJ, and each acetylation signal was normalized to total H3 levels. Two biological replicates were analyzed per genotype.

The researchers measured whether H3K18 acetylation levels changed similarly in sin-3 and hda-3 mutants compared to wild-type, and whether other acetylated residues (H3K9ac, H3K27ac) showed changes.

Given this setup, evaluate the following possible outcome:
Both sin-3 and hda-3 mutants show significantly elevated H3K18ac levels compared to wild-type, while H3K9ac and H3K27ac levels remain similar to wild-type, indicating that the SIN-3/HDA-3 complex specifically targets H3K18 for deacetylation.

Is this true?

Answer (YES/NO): NO